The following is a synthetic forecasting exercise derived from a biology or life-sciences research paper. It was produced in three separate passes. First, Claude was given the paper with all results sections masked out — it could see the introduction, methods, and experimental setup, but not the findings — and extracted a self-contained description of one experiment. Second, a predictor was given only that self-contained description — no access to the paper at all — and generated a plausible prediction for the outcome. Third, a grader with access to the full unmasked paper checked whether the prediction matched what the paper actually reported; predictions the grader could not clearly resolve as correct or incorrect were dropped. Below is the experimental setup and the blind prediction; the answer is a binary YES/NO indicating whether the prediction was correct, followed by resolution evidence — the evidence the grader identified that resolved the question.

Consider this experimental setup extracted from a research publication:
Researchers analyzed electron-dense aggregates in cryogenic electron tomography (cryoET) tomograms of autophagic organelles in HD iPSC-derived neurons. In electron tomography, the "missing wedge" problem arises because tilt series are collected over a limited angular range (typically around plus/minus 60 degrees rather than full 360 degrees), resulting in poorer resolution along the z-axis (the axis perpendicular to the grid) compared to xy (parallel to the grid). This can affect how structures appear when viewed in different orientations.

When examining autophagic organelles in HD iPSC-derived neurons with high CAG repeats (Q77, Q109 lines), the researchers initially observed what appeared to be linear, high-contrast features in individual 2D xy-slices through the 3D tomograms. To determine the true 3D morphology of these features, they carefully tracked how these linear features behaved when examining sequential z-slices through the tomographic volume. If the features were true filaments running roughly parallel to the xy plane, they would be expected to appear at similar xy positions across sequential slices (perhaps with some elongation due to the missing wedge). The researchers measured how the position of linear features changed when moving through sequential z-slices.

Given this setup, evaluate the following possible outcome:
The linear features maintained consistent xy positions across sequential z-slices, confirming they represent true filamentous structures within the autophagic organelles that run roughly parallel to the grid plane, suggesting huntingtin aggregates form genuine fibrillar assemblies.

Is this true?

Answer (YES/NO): NO